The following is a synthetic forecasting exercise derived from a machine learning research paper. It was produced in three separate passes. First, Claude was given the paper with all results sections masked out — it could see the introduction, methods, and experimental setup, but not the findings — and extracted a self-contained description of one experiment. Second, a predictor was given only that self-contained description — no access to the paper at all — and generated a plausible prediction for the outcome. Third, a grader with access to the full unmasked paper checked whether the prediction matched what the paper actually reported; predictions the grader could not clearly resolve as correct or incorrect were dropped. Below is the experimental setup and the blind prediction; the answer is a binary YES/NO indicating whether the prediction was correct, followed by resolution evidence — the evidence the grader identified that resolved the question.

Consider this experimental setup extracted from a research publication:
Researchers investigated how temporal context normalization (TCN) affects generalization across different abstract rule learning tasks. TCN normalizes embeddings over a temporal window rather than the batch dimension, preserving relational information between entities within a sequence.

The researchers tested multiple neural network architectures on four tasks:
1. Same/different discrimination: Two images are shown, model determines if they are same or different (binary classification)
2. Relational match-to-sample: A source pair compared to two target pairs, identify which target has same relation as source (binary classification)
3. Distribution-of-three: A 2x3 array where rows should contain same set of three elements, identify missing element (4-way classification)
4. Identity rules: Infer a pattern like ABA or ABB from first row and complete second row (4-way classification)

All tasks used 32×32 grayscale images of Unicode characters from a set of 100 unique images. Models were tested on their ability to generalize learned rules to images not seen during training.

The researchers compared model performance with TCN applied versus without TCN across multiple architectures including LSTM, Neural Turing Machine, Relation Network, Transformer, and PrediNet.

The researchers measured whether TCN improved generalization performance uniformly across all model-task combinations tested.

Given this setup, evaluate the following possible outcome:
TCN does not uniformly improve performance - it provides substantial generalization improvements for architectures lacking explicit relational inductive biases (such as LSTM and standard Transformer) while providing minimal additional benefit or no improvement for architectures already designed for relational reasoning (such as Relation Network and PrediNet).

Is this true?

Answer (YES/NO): NO